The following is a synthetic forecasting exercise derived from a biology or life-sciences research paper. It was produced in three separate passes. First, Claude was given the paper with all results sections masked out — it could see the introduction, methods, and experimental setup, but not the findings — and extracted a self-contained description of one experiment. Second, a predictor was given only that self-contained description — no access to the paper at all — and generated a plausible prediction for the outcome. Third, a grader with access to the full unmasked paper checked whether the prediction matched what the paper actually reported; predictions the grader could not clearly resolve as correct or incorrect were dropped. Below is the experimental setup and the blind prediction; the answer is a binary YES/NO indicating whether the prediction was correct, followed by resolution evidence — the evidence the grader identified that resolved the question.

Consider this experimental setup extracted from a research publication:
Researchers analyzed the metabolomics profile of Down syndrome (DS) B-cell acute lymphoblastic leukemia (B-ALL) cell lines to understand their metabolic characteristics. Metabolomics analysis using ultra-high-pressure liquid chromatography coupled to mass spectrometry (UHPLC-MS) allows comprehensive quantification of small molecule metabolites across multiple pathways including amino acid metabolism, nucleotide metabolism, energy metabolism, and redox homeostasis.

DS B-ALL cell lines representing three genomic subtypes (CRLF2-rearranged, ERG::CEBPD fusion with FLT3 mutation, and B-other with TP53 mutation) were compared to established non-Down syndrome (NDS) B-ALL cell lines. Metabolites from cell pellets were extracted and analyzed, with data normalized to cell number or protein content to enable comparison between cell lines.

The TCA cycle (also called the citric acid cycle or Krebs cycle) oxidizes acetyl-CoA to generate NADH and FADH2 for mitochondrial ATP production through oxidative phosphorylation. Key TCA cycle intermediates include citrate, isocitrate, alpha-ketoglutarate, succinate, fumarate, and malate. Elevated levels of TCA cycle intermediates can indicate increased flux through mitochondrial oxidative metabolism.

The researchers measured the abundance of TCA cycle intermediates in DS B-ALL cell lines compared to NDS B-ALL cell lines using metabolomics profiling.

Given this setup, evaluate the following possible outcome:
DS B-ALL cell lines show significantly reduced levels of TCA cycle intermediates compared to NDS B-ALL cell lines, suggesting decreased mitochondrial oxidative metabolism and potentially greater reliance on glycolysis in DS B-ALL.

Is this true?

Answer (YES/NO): NO